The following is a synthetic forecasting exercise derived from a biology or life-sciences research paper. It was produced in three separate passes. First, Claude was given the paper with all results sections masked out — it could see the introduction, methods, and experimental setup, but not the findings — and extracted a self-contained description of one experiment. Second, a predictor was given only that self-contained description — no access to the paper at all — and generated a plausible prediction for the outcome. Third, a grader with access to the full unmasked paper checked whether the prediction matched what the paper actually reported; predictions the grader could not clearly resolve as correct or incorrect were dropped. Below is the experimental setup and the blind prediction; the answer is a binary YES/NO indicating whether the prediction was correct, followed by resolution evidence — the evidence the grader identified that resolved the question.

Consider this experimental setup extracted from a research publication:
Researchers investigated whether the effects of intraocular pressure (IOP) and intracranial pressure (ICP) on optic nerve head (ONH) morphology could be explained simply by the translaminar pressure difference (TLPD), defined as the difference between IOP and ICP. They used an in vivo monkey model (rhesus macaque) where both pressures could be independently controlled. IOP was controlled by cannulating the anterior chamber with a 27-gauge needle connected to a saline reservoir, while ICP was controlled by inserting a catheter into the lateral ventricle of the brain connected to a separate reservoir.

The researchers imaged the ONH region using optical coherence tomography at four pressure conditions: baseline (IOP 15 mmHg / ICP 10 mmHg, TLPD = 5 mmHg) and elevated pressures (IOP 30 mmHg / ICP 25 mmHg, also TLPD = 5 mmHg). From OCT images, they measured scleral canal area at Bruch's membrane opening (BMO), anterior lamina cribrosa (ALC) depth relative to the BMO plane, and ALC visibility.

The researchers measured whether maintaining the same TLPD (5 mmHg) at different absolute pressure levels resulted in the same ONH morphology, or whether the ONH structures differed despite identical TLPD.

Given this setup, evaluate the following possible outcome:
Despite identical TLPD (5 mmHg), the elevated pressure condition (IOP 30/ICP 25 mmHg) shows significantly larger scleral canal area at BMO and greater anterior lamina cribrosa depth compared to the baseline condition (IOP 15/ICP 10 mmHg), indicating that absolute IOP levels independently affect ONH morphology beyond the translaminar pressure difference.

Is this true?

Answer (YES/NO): NO